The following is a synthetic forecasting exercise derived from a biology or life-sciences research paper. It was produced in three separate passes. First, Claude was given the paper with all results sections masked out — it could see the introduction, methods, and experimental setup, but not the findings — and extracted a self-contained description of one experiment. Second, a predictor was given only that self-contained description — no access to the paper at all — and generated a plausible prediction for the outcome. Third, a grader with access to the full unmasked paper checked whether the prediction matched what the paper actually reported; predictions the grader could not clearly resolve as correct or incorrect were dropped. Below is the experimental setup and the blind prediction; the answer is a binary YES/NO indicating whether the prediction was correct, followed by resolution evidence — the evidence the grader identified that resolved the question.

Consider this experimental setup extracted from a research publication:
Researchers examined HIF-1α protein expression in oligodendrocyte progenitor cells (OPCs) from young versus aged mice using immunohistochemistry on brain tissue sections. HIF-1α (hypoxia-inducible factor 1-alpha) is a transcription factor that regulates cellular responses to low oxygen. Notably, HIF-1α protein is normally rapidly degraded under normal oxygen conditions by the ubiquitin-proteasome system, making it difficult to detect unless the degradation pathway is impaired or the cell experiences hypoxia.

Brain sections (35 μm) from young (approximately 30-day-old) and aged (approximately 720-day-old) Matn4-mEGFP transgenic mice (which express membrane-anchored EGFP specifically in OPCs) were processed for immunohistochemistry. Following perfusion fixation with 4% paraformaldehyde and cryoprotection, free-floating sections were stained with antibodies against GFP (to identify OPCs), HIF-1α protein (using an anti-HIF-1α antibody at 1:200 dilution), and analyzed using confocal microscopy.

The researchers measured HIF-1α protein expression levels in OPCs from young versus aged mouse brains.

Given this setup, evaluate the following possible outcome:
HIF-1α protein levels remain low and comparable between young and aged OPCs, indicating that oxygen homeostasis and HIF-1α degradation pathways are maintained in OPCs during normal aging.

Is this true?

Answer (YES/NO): NO